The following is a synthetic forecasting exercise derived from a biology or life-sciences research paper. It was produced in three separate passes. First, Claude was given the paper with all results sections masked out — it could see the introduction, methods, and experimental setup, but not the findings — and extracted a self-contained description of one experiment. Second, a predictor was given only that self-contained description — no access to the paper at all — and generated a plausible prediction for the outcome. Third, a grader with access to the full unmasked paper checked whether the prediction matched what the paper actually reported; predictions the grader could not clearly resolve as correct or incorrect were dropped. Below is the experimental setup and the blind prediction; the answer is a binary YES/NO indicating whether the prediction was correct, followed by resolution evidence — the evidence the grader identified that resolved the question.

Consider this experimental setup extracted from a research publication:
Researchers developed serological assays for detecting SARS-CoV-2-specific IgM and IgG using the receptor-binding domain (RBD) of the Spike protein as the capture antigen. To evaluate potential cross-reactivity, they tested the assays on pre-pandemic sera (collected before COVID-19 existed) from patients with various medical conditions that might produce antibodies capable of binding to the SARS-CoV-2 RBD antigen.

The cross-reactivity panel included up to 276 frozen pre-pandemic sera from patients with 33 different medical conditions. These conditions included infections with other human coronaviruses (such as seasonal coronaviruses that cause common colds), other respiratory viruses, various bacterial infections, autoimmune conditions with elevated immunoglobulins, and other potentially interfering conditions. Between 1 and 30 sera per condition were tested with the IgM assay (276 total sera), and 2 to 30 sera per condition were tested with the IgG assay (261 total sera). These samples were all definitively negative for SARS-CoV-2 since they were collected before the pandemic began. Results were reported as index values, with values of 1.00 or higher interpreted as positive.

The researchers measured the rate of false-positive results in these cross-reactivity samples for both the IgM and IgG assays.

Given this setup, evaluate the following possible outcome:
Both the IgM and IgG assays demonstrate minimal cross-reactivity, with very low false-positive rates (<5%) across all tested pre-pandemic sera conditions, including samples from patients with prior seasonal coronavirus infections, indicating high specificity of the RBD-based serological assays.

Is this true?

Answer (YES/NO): YES